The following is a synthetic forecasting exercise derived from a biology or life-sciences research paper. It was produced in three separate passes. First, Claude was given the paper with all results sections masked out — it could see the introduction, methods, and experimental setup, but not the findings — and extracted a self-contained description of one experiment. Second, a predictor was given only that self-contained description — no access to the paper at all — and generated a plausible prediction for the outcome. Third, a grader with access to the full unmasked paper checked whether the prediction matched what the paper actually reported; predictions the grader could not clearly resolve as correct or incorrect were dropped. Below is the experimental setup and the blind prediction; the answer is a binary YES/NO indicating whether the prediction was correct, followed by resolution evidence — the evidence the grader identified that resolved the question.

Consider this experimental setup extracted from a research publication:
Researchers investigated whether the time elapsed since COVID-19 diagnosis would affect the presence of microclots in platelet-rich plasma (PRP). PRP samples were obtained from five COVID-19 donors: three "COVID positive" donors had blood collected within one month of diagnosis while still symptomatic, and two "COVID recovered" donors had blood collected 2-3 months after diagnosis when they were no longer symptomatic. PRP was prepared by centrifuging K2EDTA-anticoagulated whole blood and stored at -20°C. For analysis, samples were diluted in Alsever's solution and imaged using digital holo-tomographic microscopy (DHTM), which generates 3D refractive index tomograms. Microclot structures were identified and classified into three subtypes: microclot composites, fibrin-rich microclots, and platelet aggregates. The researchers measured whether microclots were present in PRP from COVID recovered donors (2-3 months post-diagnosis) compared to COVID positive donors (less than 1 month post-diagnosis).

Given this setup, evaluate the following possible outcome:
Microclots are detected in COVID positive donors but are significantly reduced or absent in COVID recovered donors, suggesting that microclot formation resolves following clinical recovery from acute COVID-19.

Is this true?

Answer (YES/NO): NO